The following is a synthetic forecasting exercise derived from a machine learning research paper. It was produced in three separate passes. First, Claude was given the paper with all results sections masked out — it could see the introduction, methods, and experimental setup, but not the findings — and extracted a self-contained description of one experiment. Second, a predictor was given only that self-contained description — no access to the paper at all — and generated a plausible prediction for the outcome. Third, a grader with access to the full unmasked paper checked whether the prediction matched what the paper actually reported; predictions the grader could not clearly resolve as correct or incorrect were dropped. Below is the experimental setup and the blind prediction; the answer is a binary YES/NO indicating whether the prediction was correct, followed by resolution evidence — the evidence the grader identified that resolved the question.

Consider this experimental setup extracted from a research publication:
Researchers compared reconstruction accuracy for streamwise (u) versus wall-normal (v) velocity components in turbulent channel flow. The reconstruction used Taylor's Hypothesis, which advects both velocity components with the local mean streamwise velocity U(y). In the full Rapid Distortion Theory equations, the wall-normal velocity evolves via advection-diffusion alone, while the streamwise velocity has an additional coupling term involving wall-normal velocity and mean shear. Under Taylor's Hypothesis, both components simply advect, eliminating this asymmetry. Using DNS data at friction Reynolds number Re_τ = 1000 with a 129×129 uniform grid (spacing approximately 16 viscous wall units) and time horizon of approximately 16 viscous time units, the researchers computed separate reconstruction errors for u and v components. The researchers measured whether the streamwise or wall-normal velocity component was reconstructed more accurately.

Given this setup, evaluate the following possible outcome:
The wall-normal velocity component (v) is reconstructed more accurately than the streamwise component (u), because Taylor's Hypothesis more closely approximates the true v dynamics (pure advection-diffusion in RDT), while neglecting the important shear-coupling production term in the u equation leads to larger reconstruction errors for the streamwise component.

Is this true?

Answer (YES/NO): NO